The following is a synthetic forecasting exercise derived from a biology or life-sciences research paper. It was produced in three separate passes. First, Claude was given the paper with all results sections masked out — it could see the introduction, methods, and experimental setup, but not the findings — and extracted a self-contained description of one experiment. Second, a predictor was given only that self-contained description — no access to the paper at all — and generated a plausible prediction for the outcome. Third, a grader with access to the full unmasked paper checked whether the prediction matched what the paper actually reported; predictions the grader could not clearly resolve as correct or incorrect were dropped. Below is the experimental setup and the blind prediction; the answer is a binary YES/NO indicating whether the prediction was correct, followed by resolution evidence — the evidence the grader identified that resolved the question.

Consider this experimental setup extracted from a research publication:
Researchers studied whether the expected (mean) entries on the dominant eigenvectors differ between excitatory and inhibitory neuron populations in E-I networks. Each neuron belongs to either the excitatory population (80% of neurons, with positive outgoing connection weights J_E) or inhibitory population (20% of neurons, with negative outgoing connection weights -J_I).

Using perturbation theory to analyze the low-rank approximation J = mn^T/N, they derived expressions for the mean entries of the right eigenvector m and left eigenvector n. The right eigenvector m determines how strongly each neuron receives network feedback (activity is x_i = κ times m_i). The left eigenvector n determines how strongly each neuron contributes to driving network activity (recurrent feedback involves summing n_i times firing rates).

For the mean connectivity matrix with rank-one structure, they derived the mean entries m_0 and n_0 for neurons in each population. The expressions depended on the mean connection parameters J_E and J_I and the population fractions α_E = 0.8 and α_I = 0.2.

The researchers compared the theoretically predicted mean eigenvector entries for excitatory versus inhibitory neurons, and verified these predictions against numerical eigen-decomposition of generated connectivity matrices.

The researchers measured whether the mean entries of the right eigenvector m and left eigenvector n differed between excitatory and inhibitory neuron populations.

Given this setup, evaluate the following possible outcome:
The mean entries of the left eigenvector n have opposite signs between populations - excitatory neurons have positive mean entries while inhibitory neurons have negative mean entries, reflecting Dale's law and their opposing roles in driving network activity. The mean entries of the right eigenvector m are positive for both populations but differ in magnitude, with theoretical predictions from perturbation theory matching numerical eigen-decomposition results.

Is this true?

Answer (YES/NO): NO